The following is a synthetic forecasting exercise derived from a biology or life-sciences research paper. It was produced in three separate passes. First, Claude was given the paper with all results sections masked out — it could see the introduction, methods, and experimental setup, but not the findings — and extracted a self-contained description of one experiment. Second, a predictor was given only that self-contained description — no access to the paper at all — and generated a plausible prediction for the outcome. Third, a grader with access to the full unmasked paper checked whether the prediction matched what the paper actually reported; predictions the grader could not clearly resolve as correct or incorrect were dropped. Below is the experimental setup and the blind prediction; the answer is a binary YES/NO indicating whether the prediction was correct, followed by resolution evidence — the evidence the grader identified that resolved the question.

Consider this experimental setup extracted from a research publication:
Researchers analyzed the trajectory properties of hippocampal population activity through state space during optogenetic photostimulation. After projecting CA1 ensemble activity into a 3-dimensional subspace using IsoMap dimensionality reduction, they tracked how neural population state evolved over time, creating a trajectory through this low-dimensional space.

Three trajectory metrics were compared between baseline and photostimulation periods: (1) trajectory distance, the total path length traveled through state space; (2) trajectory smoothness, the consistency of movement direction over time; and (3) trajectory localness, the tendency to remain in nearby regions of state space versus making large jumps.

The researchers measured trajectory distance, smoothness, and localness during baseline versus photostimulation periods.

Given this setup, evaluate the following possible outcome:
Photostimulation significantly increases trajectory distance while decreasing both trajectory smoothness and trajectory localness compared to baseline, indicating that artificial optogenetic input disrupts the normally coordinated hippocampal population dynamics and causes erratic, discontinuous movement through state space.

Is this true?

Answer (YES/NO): NO